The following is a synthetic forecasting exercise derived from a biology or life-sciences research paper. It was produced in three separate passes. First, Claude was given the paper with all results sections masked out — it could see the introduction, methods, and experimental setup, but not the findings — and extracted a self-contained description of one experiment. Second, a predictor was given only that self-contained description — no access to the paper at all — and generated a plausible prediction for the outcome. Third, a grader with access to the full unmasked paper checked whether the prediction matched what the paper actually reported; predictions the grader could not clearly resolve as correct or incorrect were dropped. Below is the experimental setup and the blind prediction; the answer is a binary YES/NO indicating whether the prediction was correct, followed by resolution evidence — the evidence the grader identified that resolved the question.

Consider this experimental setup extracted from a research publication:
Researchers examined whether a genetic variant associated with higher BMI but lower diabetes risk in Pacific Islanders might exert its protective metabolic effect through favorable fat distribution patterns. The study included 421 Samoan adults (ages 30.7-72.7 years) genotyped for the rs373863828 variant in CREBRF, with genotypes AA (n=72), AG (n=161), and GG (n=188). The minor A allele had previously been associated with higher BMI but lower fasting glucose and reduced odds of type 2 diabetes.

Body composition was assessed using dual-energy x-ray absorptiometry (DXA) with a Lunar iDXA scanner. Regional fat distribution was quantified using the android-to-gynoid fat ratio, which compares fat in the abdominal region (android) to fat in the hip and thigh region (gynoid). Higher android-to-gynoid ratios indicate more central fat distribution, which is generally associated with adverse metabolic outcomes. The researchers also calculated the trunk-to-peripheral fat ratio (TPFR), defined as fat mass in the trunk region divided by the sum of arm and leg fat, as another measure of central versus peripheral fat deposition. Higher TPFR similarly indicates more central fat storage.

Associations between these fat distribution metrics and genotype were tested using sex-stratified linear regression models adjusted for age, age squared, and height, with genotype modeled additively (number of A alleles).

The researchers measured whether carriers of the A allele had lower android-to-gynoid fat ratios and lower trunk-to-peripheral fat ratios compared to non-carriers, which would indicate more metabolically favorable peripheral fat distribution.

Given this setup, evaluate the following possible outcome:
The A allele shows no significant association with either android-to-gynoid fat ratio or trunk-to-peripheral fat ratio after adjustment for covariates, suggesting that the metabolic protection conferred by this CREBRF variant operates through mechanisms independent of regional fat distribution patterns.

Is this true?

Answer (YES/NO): YES